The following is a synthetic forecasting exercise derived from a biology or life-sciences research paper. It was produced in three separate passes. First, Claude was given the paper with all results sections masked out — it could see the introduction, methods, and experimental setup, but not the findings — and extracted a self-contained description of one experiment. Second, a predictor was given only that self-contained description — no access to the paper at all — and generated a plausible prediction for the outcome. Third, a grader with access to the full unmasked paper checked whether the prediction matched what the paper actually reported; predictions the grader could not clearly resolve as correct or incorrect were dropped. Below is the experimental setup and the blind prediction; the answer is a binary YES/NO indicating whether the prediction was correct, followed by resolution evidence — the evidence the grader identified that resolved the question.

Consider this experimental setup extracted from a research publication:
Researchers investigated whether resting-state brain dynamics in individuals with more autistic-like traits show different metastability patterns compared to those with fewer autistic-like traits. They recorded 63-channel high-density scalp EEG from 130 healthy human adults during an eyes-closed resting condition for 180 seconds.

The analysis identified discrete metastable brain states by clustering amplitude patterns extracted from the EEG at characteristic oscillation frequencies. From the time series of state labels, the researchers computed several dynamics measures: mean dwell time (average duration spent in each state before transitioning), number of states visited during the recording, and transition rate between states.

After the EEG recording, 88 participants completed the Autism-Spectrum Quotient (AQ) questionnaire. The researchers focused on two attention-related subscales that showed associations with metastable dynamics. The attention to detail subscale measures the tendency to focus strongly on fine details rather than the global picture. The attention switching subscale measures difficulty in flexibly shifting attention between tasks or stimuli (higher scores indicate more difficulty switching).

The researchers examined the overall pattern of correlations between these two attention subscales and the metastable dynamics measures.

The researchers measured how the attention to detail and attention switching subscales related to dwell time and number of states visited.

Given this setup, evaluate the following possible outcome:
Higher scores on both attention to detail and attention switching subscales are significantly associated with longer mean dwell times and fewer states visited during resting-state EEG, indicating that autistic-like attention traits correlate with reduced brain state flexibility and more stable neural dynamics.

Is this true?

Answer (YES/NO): NO